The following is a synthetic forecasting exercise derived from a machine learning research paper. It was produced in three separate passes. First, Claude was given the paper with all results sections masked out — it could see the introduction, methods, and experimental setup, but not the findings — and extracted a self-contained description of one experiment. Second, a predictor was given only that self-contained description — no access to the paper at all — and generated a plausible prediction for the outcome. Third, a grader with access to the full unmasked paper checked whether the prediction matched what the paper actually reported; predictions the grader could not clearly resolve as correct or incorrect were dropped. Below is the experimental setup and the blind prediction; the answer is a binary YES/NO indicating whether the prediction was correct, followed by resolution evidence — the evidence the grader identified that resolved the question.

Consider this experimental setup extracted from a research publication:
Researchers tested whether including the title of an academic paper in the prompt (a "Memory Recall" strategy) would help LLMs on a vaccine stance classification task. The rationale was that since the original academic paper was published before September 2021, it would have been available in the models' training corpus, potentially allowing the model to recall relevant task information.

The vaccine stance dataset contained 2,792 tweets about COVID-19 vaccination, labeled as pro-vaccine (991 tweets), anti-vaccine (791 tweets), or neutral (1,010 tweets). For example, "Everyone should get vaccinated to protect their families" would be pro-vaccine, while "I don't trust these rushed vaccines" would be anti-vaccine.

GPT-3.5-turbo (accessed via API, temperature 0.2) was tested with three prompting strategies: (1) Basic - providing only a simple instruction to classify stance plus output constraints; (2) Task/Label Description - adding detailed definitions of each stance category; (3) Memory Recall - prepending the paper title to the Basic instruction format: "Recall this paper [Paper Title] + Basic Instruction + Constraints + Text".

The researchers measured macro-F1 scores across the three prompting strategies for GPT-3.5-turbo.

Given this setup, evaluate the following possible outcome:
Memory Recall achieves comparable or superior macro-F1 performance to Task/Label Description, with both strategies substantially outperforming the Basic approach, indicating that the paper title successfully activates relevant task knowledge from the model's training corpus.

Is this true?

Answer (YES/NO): NO